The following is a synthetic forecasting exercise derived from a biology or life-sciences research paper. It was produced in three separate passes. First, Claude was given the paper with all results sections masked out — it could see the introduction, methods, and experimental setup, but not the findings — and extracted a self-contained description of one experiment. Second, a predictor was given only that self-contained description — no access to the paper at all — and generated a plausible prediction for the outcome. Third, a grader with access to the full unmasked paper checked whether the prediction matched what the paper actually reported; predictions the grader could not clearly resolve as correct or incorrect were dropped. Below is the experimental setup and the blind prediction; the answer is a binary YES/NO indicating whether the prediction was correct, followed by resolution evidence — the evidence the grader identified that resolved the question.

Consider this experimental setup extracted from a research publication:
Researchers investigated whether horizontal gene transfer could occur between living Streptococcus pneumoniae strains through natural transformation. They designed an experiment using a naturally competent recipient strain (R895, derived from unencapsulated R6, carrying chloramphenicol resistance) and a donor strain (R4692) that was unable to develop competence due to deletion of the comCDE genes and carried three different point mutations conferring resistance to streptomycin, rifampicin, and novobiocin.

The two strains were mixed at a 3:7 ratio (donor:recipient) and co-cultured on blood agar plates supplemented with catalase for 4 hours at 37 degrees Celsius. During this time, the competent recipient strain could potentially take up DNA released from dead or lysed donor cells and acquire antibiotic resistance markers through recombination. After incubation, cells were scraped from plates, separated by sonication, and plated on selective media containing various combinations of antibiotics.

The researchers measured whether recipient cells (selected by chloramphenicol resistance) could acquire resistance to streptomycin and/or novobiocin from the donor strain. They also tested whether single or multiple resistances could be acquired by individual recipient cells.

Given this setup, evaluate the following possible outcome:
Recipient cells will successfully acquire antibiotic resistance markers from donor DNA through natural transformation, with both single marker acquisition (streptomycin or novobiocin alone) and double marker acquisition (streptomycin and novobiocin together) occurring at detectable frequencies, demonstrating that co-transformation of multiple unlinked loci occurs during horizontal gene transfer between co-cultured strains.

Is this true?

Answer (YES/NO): YES